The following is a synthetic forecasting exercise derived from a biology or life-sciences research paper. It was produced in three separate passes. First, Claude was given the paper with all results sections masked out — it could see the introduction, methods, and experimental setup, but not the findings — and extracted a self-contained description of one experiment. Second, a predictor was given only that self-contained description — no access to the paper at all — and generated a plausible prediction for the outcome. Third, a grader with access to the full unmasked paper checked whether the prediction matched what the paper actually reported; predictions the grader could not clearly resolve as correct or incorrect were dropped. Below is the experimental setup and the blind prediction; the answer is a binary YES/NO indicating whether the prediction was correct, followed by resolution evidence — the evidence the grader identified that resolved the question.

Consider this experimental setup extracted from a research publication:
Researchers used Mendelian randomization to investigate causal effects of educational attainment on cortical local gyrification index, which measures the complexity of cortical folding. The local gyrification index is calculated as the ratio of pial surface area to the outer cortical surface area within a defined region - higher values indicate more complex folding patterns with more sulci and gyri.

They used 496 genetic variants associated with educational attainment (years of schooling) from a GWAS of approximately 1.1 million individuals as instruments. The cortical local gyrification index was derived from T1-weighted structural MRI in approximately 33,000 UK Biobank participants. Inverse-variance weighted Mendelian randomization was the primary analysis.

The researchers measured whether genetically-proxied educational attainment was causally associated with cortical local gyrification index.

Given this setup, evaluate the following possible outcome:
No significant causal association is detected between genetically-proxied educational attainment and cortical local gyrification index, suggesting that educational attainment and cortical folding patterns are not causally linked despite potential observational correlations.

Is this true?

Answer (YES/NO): NO